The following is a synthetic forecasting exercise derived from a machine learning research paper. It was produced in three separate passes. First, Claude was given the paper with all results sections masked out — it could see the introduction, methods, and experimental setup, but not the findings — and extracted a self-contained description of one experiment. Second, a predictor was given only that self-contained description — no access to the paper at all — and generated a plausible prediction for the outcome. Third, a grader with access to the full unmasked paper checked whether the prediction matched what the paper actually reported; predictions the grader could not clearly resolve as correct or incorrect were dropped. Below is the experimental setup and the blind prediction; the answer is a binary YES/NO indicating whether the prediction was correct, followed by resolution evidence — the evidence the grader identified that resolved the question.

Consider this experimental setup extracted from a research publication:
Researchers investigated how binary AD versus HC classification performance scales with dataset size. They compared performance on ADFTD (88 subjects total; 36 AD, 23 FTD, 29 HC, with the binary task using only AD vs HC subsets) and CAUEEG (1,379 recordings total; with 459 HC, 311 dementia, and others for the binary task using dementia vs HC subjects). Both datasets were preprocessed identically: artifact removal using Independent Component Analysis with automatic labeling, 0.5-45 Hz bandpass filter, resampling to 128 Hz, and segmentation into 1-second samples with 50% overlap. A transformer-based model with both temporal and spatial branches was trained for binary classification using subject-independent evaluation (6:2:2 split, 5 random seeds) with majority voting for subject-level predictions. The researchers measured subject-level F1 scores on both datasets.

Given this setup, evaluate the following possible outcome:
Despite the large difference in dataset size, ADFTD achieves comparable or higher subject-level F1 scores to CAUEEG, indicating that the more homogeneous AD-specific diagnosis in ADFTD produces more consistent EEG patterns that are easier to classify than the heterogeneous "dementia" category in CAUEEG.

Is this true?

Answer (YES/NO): YES